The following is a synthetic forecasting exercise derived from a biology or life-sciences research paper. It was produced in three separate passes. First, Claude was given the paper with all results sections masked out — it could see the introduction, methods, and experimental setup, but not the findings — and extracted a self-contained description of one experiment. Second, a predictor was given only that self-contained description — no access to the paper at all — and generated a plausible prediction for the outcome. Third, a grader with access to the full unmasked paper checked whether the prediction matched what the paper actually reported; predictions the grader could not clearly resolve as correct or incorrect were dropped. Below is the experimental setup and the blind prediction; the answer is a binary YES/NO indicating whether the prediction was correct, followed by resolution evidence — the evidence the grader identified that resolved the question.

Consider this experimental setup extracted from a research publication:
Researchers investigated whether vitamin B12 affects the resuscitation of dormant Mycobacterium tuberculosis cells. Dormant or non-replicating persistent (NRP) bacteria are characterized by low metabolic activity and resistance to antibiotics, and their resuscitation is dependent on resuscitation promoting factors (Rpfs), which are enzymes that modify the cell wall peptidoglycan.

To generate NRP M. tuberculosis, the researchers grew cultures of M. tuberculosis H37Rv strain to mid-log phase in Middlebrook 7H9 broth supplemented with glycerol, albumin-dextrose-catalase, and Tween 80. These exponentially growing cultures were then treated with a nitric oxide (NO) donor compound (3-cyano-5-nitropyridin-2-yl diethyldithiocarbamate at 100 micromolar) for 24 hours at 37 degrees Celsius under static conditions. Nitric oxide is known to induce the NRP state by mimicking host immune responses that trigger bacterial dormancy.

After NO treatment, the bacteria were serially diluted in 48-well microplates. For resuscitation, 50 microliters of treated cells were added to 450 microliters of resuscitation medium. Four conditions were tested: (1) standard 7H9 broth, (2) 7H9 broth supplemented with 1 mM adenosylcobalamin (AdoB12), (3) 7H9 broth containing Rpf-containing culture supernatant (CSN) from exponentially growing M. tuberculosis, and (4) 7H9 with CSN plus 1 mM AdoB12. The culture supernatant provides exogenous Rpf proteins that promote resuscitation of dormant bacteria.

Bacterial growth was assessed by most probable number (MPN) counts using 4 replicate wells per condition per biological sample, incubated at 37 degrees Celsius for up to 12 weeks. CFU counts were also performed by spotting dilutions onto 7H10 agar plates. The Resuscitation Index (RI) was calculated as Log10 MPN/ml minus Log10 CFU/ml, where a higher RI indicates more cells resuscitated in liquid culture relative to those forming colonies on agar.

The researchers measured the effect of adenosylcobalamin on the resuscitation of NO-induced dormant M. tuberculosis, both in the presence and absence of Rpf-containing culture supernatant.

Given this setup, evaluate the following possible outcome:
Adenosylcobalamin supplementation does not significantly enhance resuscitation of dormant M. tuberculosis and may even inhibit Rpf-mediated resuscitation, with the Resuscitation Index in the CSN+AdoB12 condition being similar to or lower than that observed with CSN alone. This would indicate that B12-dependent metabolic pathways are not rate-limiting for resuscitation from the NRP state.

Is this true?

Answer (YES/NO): NO